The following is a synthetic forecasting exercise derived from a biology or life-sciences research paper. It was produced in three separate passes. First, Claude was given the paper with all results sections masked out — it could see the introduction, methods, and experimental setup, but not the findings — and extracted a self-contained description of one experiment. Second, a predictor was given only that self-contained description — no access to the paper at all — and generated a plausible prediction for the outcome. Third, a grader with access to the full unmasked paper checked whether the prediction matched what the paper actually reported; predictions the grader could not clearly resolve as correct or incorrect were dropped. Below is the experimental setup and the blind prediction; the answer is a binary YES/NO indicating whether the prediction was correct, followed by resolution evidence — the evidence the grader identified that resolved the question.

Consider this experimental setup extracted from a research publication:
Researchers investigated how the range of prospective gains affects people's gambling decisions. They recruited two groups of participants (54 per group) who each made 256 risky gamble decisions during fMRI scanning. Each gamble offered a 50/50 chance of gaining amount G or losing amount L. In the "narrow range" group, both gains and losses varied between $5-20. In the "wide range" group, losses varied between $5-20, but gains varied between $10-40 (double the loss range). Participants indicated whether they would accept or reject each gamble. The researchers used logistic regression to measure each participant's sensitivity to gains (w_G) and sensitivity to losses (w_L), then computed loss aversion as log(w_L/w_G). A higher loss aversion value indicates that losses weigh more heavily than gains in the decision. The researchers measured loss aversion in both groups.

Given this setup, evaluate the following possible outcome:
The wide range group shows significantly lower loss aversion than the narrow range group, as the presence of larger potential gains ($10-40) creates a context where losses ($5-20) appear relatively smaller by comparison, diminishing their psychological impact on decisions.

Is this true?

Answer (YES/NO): NO